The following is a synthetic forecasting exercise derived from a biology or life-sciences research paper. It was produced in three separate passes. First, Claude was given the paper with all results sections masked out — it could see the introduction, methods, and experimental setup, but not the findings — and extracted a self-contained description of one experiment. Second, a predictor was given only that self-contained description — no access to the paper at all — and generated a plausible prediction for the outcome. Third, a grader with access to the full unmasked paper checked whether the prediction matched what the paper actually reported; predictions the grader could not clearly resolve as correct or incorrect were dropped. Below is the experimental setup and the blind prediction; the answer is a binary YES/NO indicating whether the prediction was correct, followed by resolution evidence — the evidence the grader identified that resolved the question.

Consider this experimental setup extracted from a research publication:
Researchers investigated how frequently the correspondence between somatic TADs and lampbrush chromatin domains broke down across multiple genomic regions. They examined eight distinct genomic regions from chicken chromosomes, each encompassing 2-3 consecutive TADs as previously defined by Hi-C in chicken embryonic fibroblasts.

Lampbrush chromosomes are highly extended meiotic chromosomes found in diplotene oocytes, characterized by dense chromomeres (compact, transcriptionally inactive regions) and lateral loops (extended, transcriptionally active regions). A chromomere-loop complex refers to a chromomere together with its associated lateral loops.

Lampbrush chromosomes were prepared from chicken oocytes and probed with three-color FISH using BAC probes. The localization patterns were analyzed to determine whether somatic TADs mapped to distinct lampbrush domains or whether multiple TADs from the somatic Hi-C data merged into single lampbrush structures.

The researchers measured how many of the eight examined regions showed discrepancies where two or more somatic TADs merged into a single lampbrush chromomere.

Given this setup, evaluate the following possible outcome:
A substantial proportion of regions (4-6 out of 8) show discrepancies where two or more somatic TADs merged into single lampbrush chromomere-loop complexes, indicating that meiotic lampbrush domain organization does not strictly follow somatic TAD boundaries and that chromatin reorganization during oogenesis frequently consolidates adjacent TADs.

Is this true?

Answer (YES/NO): NO